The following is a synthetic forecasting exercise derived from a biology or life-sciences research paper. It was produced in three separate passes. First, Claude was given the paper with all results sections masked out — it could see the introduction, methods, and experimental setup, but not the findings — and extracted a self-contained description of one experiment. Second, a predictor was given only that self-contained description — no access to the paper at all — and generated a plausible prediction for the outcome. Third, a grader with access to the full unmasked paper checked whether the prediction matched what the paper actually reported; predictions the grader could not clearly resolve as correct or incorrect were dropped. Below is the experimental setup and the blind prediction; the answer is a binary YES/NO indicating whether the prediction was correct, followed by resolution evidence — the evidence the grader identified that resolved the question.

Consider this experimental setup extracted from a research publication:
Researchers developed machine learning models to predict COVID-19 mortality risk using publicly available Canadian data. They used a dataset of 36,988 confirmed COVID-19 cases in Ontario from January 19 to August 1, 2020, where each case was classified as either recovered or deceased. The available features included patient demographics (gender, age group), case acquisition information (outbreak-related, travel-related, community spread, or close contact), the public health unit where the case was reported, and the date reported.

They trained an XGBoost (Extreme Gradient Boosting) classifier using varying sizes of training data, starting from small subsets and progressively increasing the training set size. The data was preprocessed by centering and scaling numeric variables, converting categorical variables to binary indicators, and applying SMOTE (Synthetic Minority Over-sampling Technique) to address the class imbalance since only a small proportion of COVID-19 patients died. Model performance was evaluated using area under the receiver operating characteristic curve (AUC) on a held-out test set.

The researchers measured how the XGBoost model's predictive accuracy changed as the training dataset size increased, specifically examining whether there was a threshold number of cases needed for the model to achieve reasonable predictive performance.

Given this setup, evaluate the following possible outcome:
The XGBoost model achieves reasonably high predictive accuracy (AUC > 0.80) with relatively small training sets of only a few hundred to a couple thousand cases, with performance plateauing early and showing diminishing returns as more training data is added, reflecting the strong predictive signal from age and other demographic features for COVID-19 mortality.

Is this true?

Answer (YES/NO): YES